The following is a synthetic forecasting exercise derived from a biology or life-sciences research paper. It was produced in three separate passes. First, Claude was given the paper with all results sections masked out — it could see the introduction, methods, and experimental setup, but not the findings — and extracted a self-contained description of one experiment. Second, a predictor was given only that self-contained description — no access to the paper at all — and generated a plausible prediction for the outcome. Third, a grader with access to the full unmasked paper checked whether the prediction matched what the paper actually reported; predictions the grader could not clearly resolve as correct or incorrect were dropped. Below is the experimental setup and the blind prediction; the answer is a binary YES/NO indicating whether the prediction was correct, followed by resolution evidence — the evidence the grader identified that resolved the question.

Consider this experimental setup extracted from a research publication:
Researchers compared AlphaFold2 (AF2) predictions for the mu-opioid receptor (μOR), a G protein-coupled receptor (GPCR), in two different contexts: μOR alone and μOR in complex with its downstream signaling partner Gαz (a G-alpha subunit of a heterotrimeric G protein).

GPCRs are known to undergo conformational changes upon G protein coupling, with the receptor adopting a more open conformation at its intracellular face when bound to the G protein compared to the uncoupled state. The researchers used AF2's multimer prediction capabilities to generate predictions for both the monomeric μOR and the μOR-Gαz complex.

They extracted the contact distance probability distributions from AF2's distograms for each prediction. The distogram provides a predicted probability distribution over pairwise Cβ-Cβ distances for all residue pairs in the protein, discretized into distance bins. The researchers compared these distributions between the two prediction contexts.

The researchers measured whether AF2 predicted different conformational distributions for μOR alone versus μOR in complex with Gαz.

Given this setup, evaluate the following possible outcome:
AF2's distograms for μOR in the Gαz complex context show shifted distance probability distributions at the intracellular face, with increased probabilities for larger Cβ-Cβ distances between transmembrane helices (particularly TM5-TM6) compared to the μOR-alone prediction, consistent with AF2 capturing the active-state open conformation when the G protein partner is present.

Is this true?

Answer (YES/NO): NO